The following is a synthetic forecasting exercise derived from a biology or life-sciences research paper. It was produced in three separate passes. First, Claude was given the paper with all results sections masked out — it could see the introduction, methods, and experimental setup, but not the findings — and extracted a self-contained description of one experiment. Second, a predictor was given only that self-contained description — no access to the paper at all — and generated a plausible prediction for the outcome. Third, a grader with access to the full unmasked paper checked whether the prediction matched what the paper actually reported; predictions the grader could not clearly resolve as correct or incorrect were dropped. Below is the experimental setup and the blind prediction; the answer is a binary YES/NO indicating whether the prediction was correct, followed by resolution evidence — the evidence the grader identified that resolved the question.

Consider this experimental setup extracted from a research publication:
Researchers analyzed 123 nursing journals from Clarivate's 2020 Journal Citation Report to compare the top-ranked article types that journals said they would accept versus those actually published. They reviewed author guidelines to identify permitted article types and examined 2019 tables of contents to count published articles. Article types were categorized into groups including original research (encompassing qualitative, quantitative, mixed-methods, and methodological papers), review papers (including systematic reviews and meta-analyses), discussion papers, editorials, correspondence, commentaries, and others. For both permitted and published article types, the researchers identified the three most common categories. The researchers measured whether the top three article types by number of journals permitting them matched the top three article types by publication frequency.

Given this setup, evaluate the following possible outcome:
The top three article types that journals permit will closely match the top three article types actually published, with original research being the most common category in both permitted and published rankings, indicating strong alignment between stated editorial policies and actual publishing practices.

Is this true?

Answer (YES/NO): YES